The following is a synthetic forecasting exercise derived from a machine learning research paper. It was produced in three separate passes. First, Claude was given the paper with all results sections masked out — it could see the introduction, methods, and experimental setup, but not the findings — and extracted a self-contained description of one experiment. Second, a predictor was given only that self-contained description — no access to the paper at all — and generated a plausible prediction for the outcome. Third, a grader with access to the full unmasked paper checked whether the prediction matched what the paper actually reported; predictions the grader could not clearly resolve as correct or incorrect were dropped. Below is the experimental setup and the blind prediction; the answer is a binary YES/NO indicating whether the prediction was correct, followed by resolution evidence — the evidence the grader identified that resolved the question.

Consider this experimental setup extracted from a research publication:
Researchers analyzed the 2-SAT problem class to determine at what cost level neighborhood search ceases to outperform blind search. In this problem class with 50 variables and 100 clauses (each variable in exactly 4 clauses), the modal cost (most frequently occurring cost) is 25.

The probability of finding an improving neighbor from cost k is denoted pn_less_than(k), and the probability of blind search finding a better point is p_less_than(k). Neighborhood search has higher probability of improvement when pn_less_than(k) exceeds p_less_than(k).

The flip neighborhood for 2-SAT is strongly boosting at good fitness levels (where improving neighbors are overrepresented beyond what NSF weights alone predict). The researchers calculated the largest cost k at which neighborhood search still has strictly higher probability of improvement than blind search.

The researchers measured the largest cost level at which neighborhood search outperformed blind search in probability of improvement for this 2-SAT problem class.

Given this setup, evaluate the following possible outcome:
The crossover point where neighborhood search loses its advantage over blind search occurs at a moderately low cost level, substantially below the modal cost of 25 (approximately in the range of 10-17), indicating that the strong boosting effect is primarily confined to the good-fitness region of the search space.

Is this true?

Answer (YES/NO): NO